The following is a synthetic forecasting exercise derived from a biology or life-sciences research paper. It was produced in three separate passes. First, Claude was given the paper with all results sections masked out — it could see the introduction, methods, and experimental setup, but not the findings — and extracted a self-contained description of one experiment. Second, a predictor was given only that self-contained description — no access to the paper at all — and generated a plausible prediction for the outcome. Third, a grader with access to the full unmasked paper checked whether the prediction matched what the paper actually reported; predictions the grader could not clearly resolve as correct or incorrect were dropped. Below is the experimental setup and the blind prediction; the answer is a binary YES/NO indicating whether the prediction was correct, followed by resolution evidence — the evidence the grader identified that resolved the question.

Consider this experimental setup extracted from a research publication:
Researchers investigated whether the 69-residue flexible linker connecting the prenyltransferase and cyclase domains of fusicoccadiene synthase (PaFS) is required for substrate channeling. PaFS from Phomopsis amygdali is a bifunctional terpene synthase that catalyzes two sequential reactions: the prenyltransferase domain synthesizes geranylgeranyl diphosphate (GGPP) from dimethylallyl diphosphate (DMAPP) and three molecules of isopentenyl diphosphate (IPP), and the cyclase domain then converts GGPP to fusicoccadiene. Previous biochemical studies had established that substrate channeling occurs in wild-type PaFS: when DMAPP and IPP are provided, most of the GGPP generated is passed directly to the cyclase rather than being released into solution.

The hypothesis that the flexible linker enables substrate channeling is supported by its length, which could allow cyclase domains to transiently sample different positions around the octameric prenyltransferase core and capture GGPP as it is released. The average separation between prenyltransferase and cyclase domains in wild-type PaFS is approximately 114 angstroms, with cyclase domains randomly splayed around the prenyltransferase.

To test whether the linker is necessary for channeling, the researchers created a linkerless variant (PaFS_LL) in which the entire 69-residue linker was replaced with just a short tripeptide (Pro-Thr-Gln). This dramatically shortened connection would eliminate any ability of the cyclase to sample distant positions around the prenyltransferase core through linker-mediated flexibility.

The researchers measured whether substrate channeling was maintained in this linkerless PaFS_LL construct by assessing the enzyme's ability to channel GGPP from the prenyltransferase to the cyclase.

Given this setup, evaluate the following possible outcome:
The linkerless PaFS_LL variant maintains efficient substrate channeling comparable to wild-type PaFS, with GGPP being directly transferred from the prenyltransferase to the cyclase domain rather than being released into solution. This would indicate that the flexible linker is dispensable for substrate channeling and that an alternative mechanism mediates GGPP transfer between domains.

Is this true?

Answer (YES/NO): YES